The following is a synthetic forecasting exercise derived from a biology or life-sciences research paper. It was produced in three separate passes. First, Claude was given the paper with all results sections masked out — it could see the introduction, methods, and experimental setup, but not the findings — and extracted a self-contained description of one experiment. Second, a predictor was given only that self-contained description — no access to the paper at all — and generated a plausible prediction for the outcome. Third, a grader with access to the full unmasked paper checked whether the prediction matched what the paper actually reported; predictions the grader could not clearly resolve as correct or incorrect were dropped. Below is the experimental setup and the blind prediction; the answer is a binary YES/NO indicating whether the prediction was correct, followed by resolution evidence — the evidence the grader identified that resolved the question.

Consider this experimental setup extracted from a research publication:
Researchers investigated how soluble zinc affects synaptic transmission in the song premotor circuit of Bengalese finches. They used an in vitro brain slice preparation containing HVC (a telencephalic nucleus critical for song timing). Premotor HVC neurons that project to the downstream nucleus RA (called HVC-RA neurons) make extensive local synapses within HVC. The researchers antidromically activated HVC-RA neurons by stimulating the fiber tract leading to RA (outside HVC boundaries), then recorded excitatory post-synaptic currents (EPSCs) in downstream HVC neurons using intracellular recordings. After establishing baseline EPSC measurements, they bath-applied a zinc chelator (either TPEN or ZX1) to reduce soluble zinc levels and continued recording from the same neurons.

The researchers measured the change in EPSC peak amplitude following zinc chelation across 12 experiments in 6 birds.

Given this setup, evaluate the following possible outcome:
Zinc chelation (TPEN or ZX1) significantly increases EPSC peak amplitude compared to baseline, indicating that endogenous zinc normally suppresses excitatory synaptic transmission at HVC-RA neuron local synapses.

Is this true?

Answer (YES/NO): YES